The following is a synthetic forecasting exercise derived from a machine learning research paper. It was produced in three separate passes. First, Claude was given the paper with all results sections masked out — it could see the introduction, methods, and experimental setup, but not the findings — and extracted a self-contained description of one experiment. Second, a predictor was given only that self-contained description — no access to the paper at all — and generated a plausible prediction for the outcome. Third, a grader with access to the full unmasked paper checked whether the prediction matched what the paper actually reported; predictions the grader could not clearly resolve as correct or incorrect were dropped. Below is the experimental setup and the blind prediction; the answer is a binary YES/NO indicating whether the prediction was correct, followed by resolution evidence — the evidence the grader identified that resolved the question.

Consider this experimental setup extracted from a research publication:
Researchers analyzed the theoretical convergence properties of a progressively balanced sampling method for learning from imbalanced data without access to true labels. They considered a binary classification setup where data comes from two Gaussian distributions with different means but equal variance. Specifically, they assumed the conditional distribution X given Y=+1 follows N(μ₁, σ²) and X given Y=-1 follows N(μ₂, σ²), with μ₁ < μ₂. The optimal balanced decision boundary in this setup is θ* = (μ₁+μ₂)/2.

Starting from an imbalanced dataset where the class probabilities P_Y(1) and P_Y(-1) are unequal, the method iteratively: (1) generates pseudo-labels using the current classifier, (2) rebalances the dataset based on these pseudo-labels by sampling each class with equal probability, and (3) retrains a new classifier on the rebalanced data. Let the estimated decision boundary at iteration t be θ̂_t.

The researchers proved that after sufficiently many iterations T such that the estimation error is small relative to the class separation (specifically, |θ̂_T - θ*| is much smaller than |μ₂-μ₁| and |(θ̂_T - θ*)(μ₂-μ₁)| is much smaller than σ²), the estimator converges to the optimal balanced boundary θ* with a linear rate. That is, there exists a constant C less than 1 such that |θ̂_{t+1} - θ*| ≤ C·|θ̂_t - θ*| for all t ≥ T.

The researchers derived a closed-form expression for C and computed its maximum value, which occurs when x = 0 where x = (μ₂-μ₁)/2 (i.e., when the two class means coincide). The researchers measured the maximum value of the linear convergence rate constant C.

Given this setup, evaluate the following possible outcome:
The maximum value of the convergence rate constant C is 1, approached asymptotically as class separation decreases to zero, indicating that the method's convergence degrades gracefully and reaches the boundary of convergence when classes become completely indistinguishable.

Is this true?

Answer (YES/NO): NO